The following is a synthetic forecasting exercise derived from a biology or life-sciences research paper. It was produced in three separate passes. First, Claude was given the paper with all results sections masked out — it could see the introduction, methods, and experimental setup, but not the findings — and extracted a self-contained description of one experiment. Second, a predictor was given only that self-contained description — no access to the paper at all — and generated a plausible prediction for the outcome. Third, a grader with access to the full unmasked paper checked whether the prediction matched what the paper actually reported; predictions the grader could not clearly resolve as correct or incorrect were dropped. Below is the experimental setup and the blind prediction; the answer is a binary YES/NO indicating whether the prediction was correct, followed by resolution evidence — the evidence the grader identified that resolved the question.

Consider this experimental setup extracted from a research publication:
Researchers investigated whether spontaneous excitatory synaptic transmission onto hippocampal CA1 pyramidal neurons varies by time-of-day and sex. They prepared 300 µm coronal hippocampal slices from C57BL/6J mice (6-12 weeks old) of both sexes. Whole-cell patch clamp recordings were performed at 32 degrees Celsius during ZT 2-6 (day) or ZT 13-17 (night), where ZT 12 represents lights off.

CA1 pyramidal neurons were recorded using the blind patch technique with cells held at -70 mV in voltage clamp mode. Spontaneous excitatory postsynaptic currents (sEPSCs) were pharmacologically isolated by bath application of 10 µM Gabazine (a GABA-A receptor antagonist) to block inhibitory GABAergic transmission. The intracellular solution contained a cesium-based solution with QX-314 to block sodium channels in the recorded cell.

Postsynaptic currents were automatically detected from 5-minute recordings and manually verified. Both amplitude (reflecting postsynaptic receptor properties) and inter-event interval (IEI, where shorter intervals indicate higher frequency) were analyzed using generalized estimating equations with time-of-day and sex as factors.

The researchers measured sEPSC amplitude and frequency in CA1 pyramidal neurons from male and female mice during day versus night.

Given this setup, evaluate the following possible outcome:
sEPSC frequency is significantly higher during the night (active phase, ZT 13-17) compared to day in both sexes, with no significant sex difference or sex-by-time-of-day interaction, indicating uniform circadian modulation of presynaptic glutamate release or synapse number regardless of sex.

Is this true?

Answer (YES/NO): NO